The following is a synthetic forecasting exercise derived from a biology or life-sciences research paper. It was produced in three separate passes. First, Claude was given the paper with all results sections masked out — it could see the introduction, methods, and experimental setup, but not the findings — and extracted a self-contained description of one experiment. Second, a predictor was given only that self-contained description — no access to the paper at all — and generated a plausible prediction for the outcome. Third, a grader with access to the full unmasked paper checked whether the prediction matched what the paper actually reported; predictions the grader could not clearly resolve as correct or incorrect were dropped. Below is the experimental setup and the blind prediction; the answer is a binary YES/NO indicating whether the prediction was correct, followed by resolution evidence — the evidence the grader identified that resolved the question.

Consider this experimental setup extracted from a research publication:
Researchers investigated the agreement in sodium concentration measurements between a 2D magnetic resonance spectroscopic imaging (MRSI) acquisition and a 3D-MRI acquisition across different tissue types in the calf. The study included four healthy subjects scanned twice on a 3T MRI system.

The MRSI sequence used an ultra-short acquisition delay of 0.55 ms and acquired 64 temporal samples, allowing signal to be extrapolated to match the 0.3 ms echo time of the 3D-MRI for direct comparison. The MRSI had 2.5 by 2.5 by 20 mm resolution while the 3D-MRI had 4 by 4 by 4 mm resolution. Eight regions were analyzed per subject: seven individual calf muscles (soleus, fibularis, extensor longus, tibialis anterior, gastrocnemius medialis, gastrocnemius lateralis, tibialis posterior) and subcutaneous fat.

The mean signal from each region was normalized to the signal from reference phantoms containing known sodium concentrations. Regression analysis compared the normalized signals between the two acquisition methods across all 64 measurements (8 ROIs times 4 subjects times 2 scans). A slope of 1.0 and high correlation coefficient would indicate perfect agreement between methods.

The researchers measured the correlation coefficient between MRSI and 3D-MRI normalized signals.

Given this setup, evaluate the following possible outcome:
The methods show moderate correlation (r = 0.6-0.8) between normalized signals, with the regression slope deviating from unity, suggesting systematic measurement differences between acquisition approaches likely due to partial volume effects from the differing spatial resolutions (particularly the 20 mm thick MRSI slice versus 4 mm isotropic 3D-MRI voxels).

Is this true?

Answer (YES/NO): NO